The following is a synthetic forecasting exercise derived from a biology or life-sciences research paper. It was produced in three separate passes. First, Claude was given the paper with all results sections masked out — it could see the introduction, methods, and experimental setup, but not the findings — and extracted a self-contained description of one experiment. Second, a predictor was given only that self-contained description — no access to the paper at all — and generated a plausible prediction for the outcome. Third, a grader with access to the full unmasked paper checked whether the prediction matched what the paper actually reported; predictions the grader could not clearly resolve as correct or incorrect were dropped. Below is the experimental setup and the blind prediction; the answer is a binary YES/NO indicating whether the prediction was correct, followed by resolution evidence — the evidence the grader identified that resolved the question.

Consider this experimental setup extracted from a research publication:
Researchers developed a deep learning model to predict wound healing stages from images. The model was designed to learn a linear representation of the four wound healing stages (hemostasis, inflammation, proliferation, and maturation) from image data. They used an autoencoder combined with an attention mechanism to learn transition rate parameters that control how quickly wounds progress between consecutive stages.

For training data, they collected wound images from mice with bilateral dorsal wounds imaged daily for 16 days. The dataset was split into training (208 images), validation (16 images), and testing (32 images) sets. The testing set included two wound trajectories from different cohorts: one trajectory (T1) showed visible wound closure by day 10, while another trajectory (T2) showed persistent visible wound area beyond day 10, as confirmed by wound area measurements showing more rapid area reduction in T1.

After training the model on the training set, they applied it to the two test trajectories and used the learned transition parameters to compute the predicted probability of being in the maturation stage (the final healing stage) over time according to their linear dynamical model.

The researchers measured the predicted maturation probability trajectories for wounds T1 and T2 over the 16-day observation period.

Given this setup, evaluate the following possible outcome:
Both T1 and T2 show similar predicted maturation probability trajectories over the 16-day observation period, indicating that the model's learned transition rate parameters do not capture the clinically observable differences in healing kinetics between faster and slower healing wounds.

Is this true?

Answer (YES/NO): NO